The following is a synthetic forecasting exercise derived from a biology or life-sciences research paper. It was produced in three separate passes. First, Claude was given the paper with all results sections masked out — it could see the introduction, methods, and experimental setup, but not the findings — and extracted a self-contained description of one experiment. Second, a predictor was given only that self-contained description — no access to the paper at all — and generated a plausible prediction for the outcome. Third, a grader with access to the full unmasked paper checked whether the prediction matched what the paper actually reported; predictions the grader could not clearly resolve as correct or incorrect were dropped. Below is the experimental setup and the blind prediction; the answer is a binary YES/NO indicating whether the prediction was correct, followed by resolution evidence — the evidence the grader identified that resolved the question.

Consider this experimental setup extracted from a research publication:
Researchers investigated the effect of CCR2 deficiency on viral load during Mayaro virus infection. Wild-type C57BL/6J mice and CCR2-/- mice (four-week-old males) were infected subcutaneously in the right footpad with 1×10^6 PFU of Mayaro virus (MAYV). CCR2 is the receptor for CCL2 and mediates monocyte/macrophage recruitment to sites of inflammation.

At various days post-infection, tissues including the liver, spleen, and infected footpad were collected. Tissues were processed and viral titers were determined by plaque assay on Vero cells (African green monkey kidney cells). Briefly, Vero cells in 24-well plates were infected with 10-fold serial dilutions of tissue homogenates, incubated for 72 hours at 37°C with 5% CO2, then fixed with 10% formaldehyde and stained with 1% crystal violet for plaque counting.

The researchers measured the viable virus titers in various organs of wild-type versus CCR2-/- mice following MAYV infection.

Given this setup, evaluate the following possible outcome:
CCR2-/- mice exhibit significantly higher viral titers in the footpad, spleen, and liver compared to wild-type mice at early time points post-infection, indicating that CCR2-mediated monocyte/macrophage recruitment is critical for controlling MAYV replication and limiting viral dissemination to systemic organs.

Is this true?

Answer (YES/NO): NO